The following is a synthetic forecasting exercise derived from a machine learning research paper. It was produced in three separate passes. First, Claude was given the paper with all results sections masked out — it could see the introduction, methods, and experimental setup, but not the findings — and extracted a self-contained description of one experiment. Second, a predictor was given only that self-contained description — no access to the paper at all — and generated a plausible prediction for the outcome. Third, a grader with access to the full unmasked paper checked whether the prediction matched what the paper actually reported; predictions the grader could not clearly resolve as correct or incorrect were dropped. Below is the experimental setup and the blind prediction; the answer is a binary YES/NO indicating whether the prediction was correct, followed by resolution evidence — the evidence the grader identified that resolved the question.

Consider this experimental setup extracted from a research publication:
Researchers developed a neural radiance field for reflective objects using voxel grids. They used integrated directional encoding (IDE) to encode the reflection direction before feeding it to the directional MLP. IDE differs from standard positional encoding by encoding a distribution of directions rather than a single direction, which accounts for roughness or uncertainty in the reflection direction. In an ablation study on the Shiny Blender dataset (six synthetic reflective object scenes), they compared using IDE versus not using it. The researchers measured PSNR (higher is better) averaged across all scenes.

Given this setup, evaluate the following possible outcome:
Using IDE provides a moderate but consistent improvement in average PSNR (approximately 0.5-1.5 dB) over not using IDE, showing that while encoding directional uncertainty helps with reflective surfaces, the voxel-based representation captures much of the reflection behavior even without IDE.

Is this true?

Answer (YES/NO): NO